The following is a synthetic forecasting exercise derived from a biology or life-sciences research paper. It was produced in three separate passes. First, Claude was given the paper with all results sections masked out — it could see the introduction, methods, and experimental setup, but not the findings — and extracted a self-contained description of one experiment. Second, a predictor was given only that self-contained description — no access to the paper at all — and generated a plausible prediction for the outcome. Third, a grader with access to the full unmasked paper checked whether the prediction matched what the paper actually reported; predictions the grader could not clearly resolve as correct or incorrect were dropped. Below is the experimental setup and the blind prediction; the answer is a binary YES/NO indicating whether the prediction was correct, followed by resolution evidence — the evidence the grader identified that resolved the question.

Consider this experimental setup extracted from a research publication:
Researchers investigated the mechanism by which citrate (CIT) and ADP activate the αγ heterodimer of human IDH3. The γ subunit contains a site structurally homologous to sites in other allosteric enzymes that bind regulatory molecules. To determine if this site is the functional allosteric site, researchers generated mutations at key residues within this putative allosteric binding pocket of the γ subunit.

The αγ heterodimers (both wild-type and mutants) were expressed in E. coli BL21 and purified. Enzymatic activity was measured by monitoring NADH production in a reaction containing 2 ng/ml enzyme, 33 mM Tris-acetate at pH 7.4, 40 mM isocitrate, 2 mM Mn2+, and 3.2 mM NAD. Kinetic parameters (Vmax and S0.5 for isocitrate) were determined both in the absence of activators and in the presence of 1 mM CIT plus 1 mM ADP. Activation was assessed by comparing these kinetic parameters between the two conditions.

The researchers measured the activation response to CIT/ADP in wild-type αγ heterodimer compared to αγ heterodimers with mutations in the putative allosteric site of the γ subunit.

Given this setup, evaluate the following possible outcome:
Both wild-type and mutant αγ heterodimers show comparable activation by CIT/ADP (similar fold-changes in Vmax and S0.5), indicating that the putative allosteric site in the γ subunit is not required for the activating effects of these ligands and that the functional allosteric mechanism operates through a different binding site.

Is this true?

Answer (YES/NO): NO